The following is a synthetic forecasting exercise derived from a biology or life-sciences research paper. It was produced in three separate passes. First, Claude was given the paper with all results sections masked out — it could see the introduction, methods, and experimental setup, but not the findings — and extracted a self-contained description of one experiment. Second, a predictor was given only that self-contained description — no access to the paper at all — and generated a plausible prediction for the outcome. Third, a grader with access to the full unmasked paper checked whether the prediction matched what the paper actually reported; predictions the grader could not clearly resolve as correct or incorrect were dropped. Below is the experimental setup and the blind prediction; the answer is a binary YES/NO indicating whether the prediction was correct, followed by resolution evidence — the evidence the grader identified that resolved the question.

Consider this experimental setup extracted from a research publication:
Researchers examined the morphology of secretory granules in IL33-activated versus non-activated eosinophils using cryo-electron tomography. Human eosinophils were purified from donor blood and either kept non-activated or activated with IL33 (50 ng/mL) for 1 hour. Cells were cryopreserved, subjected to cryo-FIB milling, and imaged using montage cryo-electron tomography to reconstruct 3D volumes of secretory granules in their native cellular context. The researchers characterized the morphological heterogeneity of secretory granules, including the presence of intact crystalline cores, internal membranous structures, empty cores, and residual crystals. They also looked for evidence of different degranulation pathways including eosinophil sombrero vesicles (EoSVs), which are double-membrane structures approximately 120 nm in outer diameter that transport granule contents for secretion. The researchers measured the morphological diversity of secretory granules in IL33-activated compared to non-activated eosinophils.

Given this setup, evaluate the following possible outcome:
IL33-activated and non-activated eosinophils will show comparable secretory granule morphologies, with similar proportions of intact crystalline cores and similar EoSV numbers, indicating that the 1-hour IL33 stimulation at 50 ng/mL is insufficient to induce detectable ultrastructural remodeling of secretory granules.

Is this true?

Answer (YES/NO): NO